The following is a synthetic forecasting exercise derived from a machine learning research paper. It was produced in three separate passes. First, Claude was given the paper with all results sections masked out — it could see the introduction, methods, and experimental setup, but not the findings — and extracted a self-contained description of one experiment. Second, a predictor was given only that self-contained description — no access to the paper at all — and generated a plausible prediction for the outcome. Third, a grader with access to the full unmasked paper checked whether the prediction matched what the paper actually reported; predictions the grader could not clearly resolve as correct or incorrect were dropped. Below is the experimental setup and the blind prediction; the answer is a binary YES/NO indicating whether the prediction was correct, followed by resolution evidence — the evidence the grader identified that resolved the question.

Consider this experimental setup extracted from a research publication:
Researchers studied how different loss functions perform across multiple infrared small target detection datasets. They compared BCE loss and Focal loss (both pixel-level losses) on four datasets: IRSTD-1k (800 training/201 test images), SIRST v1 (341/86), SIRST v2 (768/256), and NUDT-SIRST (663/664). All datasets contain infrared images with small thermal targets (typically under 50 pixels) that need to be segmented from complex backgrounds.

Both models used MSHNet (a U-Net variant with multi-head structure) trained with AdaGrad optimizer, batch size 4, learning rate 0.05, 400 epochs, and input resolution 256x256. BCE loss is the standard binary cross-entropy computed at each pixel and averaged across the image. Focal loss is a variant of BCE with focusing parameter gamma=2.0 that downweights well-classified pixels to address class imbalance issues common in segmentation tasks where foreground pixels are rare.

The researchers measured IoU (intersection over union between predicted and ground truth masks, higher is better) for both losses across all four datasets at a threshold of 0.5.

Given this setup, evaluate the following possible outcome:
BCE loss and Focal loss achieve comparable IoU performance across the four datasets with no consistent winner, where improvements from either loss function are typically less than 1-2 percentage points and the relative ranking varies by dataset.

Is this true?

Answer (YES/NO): NO